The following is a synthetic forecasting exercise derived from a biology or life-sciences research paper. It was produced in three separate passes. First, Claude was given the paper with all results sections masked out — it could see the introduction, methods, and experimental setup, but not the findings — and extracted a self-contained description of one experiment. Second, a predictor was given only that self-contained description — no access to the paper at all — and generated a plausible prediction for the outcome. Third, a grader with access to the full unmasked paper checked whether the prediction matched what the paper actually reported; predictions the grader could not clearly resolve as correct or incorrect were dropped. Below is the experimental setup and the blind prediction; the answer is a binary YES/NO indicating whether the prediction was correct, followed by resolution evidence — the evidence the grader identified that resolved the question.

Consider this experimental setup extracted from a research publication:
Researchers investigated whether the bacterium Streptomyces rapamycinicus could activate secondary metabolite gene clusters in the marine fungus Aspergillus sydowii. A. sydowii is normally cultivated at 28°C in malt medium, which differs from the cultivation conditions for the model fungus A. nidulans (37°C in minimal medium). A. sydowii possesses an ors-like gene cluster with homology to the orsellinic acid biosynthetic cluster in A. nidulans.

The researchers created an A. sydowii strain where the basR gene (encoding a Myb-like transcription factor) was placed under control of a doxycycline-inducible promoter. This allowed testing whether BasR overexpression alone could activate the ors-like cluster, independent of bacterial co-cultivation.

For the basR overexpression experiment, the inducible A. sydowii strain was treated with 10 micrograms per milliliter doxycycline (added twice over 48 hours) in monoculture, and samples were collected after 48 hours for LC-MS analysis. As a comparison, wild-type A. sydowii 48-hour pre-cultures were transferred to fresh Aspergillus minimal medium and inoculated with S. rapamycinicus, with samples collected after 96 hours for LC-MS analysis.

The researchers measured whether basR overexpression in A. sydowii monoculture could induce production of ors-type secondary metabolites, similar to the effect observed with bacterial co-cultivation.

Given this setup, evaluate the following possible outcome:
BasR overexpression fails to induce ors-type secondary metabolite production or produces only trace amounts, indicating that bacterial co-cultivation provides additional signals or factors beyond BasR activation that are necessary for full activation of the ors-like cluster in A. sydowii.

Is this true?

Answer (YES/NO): NO